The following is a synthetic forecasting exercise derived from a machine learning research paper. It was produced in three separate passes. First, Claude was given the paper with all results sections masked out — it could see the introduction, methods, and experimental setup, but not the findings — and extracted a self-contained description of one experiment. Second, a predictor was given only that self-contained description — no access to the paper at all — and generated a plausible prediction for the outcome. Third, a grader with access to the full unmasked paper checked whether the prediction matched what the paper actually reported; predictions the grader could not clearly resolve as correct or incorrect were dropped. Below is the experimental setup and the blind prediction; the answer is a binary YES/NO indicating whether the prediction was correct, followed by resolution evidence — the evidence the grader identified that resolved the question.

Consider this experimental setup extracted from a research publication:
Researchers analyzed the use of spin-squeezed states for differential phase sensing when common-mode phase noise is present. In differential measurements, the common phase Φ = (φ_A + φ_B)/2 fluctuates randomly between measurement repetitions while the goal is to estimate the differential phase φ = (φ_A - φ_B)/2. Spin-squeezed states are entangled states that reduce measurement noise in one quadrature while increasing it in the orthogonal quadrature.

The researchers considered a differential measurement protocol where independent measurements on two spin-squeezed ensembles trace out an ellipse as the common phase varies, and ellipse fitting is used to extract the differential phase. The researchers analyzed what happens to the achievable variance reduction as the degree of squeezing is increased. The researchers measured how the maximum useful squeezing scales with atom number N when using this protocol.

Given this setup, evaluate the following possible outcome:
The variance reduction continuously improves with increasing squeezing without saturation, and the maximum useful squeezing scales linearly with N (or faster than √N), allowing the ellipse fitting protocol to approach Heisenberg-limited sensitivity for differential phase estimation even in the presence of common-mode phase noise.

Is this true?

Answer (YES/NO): NO